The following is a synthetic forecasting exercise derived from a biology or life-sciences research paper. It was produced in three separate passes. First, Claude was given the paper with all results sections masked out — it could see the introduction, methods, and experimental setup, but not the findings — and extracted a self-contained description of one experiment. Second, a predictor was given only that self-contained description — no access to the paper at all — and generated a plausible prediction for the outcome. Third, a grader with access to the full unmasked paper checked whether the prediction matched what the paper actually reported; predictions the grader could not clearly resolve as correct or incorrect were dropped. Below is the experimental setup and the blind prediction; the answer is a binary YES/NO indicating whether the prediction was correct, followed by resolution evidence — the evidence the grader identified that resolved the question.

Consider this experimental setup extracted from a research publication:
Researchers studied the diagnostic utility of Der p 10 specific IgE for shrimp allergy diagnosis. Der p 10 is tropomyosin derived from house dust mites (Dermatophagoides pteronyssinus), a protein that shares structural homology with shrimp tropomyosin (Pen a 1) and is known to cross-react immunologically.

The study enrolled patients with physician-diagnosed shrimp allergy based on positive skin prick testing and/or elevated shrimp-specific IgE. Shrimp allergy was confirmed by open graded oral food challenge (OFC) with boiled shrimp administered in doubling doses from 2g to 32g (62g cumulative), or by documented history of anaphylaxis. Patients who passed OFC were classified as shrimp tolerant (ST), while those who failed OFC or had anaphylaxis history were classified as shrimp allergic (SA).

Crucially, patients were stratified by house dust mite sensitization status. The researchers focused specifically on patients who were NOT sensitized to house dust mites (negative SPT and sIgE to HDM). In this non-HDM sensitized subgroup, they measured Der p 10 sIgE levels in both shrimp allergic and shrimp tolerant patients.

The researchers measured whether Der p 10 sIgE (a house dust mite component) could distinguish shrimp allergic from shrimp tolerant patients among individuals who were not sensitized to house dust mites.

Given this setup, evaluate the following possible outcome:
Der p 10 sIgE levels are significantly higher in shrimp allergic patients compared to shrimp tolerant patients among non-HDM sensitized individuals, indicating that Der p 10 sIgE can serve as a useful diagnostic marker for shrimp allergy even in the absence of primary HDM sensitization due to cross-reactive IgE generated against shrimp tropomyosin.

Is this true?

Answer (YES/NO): YES